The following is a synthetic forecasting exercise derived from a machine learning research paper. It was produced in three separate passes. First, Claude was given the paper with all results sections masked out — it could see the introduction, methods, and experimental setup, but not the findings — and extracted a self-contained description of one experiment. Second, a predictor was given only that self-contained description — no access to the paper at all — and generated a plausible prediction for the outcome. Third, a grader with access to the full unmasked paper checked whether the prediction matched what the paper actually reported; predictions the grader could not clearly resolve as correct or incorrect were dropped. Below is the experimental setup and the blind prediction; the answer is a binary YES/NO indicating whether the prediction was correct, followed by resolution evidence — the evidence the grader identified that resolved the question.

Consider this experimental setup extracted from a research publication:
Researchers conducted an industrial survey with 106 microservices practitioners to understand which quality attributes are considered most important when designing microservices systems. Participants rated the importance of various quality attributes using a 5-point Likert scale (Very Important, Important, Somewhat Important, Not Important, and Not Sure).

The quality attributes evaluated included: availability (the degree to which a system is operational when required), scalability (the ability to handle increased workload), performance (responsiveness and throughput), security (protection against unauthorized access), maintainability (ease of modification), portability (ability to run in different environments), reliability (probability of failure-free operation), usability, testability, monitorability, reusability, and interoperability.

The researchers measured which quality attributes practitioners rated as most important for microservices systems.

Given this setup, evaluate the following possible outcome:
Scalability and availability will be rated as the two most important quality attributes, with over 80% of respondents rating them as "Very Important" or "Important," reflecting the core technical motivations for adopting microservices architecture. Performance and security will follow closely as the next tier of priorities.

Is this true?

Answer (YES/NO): NO